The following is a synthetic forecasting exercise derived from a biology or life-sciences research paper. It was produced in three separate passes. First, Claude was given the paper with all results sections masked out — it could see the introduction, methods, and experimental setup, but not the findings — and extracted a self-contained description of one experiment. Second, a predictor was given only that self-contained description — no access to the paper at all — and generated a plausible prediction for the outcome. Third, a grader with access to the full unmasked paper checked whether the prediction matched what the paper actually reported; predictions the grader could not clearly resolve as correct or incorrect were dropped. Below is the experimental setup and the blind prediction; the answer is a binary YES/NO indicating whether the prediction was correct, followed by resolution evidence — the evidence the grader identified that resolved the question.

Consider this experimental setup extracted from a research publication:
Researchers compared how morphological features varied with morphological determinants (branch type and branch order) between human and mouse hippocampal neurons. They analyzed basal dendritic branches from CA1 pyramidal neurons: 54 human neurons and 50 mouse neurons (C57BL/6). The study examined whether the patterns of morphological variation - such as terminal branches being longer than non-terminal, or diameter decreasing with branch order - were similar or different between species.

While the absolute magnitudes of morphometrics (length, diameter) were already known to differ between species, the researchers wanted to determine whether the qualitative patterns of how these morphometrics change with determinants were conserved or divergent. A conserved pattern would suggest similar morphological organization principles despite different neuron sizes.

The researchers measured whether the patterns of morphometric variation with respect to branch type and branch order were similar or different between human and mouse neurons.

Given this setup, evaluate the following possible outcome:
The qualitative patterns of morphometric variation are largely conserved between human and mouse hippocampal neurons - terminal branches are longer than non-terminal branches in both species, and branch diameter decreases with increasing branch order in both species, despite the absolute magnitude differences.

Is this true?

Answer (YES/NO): YES